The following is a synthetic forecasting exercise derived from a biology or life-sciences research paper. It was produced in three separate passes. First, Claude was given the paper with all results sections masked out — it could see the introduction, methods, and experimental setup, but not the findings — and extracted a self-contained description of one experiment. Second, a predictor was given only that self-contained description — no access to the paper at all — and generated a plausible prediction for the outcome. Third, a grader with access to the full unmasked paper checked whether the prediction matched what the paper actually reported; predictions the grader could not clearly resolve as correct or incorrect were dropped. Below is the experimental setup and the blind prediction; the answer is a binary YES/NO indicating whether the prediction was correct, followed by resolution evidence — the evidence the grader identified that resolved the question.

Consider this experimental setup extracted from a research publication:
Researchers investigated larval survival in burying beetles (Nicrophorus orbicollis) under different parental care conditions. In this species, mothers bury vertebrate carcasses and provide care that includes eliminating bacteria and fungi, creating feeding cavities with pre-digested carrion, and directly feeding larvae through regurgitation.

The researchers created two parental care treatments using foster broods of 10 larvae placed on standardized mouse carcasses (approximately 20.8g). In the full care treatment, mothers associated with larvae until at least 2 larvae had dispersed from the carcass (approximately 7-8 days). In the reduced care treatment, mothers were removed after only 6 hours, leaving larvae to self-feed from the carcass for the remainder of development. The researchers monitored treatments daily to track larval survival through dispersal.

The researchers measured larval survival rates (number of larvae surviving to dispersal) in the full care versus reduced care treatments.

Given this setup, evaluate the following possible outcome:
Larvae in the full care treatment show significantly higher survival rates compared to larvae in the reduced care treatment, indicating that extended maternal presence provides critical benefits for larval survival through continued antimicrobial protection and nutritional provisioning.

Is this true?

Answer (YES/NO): NO